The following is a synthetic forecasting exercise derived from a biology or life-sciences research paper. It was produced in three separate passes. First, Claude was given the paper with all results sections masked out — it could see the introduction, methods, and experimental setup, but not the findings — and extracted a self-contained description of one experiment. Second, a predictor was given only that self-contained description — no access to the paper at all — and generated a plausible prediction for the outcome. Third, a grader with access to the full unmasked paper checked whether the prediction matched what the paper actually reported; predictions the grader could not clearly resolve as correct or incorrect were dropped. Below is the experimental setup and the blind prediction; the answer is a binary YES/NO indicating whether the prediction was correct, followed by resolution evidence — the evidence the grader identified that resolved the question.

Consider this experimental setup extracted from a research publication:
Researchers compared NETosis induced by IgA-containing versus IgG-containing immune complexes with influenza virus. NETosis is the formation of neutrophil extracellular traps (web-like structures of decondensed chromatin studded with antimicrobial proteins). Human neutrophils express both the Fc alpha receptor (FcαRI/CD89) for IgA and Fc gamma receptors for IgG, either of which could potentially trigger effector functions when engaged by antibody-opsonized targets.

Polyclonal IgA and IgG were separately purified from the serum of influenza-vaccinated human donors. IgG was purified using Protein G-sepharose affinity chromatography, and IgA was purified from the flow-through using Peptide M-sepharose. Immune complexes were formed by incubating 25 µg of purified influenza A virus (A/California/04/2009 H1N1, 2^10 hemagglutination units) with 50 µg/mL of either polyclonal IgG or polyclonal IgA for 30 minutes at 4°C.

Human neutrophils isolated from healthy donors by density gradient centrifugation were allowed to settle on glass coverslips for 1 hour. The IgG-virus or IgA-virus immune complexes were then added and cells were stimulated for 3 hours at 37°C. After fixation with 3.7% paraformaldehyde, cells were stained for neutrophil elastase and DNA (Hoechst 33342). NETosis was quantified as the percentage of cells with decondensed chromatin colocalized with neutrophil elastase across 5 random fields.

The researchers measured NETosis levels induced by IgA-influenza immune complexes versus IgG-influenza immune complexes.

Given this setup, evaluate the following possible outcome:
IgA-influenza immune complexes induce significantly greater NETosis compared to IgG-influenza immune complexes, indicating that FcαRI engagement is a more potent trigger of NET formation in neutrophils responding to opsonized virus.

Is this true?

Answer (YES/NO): YES